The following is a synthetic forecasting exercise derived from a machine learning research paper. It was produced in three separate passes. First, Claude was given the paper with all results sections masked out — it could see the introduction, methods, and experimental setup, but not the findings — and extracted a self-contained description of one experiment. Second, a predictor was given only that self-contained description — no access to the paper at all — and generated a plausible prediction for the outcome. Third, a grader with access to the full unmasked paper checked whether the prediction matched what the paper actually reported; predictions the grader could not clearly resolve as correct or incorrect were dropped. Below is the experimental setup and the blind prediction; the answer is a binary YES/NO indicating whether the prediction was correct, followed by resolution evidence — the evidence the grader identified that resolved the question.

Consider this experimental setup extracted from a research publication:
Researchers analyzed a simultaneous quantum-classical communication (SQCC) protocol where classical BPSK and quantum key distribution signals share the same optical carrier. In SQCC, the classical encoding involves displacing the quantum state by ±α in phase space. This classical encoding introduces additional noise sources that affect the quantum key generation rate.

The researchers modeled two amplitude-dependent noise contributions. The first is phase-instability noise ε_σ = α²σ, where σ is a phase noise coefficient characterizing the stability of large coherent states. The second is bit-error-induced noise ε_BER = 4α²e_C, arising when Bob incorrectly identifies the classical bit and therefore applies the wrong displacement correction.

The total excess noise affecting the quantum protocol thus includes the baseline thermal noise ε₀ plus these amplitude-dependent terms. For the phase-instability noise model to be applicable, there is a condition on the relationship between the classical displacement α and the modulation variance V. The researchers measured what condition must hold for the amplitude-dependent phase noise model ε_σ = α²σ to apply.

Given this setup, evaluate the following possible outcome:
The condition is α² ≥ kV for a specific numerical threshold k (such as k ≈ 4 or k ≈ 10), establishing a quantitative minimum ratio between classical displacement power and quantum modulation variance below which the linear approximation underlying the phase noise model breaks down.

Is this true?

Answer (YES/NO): NO